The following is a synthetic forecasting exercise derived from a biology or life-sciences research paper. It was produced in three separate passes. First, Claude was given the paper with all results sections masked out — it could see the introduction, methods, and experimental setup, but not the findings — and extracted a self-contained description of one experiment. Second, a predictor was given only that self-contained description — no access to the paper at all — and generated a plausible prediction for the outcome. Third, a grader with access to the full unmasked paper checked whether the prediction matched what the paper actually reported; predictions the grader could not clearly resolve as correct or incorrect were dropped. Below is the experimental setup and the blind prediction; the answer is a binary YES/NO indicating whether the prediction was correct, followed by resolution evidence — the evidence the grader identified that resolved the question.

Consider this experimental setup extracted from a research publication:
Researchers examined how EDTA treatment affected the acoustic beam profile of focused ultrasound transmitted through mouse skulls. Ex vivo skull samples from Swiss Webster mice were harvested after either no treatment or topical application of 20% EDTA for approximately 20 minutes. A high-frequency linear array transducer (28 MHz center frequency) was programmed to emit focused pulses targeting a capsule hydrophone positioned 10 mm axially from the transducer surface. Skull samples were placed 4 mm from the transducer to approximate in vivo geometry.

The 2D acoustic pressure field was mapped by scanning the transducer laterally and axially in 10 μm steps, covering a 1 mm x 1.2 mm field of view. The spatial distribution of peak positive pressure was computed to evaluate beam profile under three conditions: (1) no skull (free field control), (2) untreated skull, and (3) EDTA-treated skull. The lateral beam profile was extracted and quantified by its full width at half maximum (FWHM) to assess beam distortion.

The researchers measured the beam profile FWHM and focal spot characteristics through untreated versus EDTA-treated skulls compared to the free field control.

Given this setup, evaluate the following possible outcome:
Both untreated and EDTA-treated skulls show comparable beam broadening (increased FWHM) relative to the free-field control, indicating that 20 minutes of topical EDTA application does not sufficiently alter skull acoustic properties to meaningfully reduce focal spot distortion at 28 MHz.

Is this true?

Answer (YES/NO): NO